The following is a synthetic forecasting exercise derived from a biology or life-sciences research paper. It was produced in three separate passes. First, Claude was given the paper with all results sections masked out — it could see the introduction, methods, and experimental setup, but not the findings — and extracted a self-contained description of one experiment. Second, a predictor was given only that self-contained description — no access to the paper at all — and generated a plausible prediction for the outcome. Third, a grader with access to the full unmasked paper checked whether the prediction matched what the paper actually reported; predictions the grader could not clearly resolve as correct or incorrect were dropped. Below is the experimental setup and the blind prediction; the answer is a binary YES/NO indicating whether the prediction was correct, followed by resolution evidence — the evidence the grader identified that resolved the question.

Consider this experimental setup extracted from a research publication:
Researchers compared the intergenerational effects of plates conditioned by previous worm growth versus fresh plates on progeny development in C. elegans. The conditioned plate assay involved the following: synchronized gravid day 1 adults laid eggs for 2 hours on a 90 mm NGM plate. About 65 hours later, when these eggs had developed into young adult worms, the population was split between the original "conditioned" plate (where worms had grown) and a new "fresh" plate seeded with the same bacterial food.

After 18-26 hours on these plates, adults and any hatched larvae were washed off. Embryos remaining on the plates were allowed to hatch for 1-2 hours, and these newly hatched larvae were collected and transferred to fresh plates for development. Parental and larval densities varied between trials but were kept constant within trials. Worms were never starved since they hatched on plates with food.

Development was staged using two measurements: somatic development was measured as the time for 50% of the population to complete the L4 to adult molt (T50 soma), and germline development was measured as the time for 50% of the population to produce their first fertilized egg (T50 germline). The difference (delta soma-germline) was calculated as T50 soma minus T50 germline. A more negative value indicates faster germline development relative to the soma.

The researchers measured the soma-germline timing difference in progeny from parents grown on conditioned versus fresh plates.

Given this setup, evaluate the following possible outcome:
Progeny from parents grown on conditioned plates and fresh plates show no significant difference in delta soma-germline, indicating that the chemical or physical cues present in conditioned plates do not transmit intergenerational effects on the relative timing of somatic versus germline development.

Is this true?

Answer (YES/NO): NO